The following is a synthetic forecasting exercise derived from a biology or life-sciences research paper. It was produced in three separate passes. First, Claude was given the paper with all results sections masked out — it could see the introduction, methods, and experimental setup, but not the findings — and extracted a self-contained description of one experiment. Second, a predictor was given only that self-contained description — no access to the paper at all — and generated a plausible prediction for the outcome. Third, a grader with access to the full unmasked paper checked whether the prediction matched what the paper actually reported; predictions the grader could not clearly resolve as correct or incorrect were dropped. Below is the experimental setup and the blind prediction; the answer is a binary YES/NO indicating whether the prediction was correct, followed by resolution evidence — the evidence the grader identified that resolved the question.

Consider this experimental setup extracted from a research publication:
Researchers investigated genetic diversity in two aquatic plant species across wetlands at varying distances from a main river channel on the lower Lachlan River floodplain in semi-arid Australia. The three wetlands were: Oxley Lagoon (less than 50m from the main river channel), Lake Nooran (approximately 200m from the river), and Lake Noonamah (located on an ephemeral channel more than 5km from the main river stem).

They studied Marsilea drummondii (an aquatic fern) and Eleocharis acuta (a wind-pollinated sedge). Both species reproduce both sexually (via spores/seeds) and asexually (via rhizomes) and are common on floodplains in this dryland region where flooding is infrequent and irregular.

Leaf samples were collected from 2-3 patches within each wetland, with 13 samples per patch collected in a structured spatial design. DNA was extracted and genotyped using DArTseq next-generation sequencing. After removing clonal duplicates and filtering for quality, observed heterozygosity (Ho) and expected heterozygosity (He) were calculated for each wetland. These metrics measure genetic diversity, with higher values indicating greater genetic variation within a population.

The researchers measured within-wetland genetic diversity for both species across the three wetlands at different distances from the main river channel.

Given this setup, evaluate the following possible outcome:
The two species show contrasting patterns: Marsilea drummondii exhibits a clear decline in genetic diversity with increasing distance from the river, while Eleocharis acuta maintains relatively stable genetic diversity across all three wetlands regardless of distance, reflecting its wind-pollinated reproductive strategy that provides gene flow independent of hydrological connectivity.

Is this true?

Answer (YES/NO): NO